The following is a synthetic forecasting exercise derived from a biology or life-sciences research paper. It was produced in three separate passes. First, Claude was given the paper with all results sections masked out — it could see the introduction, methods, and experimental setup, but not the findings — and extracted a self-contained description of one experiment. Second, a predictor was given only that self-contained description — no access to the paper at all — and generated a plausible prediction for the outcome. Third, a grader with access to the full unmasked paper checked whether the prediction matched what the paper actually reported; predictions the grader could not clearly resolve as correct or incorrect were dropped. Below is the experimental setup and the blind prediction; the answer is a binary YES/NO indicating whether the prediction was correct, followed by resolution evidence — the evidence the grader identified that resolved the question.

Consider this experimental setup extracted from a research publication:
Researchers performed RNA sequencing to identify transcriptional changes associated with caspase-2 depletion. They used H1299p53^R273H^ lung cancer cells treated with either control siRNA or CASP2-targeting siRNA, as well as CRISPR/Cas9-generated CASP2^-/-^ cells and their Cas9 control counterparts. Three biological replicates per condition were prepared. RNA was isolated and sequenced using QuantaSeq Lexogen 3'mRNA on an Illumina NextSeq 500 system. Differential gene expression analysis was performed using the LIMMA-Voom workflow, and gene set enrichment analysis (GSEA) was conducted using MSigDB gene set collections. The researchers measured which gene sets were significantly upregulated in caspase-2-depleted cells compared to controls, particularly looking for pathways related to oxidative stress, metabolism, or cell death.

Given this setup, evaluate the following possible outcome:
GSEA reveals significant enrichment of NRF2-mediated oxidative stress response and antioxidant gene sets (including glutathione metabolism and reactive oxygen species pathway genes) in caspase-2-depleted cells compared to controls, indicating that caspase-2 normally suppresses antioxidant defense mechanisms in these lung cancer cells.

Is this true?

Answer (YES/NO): NO